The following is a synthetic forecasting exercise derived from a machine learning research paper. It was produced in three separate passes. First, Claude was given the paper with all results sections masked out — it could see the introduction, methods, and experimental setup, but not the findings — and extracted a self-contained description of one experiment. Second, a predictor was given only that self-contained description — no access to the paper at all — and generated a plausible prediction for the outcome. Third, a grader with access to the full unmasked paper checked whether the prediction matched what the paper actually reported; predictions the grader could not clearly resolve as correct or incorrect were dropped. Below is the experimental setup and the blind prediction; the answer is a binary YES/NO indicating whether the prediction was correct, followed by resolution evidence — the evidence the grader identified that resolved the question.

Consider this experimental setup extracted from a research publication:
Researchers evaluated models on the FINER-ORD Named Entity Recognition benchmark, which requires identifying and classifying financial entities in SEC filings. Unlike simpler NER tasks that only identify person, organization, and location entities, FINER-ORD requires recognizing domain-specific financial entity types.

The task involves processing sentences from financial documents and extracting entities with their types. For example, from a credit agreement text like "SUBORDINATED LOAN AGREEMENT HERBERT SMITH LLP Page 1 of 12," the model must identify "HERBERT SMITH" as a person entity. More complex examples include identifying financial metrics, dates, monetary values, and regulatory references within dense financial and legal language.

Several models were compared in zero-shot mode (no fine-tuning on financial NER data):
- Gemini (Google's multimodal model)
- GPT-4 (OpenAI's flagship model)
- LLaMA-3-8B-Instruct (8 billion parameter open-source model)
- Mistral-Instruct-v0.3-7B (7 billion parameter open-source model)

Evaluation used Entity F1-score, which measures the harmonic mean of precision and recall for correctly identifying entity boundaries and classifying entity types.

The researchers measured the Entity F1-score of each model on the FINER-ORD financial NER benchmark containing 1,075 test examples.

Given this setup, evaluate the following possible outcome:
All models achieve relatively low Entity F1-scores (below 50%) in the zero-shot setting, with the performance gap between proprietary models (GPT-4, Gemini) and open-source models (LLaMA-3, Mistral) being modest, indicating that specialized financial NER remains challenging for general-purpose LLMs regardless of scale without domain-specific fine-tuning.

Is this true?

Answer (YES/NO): NO